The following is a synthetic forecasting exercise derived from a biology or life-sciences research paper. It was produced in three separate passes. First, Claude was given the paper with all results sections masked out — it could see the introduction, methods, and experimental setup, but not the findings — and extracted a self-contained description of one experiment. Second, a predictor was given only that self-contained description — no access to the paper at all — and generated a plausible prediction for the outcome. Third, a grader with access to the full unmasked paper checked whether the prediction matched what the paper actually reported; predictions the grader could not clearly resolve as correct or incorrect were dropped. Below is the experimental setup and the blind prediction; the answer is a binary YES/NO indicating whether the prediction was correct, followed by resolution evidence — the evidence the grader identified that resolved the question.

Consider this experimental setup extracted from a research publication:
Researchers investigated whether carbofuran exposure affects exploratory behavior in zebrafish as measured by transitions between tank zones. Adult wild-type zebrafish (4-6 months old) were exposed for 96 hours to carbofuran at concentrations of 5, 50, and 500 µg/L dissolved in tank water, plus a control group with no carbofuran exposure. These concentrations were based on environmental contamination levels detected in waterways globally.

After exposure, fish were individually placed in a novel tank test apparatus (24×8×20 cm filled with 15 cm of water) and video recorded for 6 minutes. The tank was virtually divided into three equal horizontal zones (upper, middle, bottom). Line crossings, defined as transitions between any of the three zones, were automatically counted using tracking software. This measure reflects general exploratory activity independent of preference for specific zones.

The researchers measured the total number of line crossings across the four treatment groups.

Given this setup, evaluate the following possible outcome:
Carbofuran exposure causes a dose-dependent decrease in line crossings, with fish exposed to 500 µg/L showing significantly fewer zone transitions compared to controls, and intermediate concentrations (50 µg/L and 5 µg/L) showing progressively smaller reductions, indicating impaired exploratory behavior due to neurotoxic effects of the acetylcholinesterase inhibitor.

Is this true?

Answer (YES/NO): NO